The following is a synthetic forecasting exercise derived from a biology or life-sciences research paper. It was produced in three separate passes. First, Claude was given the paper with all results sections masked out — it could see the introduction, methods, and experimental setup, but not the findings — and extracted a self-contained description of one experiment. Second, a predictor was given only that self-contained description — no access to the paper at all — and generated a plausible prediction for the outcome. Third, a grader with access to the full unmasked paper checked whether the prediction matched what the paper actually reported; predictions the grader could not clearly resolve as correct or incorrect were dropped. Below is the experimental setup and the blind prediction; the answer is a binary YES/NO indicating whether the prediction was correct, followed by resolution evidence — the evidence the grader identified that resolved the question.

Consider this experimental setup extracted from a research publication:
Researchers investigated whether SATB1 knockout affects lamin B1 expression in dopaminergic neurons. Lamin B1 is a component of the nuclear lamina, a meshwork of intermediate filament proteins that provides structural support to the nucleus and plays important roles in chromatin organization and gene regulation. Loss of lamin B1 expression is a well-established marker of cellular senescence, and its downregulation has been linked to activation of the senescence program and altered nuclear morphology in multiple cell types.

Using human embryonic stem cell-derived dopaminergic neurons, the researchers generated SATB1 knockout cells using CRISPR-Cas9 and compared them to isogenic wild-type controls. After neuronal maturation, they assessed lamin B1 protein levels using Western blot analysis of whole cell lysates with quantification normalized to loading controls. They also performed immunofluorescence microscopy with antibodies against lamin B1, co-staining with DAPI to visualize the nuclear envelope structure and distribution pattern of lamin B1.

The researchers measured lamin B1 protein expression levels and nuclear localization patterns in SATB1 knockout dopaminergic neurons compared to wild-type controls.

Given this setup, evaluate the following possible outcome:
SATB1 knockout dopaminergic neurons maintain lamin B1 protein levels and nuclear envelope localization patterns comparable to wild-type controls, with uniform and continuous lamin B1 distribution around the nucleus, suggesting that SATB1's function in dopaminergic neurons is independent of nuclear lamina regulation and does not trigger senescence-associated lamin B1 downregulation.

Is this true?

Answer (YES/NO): NO